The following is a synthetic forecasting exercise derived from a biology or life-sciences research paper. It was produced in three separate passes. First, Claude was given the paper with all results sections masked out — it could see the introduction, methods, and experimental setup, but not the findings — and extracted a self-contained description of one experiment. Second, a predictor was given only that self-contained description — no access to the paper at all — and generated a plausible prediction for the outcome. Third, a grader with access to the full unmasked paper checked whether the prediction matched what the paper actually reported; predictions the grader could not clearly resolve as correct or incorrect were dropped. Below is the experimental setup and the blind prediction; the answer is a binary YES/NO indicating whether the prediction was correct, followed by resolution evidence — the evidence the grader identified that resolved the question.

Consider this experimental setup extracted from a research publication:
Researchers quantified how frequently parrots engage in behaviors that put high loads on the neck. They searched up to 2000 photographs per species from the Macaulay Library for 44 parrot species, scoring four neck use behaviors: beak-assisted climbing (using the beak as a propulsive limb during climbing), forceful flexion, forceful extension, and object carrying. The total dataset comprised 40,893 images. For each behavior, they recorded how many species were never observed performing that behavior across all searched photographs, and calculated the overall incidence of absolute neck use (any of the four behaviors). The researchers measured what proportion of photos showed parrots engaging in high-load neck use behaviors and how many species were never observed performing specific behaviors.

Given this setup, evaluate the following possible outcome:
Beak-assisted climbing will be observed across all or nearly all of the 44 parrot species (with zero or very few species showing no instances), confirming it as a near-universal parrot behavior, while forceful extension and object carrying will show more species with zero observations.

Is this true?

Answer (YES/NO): NO